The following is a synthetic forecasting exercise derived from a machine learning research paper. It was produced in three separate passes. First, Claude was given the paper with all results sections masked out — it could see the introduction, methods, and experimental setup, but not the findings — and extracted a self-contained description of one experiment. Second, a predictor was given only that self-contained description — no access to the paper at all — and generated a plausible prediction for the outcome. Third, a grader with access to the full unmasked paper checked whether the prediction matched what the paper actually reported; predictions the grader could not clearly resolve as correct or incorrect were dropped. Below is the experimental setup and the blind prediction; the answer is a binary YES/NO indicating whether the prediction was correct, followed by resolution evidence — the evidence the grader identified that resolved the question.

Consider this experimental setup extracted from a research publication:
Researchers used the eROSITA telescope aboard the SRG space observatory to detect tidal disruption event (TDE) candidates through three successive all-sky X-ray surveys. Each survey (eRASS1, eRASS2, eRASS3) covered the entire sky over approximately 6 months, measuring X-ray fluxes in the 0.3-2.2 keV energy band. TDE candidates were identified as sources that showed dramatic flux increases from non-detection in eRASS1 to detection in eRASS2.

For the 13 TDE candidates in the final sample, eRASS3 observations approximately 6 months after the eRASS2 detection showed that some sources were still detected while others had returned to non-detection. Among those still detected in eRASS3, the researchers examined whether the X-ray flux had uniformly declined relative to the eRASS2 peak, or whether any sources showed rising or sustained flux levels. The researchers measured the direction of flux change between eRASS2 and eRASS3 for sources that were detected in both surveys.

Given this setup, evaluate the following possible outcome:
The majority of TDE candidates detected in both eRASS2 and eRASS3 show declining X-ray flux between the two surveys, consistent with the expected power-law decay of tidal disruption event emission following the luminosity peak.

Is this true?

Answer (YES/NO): YES